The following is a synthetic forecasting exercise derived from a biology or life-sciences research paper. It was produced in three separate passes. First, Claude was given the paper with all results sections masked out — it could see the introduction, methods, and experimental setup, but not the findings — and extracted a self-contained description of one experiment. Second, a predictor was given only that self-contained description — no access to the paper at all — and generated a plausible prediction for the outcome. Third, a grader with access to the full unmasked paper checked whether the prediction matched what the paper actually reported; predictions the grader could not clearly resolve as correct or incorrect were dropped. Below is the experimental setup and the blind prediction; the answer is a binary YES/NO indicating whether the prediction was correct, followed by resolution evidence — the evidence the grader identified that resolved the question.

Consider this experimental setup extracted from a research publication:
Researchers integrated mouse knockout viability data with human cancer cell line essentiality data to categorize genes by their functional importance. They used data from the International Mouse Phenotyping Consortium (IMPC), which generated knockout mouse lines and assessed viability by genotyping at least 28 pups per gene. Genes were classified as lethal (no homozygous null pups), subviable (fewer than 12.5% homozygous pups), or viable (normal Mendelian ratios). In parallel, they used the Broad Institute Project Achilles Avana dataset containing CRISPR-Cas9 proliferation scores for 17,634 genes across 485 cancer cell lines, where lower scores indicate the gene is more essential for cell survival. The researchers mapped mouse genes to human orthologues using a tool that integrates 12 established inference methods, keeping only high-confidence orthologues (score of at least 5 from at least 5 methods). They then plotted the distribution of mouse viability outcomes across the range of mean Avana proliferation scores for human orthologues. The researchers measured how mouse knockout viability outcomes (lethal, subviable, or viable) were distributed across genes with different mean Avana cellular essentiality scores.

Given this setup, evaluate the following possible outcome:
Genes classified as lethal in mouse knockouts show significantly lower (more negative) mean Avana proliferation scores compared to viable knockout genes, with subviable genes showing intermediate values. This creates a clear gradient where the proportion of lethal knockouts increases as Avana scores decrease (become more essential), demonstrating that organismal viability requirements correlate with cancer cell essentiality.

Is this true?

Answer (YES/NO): NO